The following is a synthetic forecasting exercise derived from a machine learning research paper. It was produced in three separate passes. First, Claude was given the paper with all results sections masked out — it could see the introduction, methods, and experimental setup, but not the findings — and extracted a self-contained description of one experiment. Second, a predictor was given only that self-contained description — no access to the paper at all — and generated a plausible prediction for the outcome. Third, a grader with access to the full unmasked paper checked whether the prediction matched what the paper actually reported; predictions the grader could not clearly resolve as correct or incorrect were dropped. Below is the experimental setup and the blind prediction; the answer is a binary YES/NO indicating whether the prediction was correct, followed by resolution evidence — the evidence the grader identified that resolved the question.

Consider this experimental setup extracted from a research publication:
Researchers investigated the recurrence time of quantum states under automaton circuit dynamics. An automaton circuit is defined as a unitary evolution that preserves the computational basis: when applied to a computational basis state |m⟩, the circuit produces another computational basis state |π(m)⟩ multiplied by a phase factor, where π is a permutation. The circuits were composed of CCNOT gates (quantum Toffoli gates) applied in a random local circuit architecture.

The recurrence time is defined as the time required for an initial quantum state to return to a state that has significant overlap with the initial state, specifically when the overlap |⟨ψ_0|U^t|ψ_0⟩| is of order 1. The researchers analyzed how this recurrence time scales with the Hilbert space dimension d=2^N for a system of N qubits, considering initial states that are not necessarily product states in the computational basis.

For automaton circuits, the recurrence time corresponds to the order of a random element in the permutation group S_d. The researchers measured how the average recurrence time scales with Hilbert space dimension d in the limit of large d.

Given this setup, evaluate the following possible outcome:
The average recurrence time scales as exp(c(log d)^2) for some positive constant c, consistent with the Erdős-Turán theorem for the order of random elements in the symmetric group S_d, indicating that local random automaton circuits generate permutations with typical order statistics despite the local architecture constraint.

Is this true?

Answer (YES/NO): NO